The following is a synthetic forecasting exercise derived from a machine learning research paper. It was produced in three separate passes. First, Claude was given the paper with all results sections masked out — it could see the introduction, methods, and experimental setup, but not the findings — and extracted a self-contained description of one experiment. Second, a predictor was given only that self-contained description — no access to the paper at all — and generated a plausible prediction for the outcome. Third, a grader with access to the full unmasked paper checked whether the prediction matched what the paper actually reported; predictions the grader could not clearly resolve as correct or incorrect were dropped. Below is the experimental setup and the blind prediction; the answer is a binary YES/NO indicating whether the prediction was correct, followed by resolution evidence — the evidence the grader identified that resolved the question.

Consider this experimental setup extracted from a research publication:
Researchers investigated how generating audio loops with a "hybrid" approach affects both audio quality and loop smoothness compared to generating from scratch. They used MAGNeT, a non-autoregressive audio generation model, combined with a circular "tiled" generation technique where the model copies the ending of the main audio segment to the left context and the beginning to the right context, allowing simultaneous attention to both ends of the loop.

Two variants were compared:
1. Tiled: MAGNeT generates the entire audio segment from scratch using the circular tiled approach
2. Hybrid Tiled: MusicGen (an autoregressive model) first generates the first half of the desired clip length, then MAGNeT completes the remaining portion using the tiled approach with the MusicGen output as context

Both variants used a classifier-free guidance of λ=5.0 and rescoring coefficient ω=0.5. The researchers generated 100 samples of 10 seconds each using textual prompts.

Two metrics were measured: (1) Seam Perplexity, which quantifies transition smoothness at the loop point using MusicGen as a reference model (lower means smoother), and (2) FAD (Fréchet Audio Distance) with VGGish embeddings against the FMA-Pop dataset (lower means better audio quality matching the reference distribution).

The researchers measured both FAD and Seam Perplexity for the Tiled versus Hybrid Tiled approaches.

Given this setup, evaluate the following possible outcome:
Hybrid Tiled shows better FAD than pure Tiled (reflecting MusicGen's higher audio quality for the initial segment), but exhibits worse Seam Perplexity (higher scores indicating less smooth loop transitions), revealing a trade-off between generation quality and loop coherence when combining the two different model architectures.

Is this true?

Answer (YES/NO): YES